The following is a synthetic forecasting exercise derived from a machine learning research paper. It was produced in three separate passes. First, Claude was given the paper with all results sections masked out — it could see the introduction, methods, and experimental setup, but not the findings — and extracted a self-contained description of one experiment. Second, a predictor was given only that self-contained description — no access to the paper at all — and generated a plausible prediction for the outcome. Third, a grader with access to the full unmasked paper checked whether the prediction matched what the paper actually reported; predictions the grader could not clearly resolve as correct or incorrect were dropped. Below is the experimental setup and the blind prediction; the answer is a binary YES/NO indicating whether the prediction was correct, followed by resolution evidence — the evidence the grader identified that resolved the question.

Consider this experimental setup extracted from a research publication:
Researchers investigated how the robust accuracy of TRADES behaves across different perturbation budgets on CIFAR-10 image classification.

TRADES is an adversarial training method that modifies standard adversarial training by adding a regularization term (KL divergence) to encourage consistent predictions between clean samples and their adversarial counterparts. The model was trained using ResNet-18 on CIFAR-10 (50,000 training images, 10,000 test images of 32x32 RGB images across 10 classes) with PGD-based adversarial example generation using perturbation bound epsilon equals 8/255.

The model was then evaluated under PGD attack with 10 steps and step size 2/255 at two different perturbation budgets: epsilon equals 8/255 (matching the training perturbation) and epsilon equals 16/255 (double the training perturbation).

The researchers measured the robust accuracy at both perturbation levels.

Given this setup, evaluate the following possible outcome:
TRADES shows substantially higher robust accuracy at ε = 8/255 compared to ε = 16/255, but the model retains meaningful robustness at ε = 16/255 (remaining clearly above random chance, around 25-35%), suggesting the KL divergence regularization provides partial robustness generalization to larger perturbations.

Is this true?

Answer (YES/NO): YES